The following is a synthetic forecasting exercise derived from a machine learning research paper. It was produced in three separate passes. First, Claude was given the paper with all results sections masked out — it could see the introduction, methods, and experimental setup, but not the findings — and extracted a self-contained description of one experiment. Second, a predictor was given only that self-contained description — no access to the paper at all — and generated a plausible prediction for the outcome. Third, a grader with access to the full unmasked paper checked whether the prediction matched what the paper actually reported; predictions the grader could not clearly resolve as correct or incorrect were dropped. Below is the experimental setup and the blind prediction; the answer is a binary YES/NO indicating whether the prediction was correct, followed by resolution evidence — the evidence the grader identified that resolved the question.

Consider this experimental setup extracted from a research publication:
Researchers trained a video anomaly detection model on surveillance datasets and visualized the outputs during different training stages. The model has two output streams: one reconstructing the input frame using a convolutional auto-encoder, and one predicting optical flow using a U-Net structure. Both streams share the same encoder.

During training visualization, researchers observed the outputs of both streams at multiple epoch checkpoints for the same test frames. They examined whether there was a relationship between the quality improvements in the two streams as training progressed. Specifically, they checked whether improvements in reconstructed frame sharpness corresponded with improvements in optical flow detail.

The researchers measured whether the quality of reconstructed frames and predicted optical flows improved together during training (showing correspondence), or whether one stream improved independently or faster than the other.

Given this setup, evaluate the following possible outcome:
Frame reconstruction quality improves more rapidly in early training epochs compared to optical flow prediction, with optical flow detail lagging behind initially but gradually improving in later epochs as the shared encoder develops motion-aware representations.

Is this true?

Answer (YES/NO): NO